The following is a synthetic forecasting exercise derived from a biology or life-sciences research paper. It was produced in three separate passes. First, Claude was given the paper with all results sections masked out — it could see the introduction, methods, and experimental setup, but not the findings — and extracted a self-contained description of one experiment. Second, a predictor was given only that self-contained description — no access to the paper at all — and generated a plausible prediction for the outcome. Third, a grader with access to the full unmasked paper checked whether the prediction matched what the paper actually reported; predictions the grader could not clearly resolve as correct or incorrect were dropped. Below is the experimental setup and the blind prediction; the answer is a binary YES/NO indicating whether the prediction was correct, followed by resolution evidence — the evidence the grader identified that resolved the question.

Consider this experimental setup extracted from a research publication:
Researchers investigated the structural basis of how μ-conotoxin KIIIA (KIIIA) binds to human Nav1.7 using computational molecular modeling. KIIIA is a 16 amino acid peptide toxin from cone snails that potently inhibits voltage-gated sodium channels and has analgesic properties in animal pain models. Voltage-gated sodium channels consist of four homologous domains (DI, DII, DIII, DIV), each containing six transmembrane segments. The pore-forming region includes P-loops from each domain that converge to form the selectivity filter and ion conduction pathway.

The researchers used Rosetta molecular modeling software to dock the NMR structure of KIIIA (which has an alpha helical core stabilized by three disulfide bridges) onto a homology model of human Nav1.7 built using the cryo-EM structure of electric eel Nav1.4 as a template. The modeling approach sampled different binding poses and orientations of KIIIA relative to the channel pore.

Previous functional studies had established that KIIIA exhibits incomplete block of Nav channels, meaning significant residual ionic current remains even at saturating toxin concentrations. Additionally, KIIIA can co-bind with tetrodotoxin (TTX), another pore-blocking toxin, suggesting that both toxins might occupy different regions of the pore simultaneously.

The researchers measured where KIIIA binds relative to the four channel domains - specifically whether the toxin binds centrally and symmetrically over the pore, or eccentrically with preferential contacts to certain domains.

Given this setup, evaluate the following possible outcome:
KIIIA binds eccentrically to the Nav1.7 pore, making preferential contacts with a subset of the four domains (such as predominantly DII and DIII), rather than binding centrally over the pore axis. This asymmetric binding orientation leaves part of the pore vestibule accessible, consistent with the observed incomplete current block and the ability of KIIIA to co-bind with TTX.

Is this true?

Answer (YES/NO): YES